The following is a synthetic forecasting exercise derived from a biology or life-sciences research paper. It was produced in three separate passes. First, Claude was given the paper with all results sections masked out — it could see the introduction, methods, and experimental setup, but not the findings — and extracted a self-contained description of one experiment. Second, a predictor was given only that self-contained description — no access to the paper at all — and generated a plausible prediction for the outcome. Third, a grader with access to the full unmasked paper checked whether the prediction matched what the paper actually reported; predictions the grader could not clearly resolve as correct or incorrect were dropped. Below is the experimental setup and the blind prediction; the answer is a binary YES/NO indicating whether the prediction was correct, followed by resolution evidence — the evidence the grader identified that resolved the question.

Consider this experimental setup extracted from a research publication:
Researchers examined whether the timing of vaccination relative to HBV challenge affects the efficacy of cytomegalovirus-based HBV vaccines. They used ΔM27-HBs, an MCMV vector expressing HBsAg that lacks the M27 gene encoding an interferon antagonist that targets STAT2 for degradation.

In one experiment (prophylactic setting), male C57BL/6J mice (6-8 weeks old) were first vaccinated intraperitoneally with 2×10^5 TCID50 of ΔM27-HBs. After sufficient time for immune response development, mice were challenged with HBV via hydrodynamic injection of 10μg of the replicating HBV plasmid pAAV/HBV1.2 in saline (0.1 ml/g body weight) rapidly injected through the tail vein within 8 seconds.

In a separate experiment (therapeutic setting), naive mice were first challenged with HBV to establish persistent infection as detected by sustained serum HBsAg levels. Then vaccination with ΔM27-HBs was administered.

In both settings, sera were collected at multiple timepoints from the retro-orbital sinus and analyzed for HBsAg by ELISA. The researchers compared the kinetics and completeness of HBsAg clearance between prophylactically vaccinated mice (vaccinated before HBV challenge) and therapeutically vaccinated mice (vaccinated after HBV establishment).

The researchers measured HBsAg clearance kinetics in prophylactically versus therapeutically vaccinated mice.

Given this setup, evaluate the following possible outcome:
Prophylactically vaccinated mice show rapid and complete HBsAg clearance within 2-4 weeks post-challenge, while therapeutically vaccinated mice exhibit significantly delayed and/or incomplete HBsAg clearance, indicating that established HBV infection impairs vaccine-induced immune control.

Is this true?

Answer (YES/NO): NO